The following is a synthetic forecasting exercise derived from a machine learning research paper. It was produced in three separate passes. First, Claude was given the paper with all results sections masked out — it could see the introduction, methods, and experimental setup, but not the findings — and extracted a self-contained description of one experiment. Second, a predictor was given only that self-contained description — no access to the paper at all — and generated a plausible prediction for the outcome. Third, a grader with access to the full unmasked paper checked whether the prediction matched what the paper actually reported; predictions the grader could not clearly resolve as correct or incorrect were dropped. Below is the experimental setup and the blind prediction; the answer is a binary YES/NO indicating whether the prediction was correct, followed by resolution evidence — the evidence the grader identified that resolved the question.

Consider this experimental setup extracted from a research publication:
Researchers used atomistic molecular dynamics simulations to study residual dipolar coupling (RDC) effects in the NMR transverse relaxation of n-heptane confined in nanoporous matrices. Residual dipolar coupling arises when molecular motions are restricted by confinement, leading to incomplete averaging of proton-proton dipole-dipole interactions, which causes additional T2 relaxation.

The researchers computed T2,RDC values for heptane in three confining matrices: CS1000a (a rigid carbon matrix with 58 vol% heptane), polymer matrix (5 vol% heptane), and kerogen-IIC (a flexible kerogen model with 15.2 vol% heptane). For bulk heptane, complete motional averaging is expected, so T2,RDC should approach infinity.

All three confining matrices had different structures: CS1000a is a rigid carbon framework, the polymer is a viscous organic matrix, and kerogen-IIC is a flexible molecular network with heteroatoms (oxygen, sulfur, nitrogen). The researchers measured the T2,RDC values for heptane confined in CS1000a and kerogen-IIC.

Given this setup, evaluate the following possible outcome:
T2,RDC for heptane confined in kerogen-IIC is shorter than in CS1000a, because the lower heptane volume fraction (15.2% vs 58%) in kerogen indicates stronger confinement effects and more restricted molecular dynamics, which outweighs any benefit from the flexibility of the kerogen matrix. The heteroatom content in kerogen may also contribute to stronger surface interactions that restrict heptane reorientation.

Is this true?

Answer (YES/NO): NO